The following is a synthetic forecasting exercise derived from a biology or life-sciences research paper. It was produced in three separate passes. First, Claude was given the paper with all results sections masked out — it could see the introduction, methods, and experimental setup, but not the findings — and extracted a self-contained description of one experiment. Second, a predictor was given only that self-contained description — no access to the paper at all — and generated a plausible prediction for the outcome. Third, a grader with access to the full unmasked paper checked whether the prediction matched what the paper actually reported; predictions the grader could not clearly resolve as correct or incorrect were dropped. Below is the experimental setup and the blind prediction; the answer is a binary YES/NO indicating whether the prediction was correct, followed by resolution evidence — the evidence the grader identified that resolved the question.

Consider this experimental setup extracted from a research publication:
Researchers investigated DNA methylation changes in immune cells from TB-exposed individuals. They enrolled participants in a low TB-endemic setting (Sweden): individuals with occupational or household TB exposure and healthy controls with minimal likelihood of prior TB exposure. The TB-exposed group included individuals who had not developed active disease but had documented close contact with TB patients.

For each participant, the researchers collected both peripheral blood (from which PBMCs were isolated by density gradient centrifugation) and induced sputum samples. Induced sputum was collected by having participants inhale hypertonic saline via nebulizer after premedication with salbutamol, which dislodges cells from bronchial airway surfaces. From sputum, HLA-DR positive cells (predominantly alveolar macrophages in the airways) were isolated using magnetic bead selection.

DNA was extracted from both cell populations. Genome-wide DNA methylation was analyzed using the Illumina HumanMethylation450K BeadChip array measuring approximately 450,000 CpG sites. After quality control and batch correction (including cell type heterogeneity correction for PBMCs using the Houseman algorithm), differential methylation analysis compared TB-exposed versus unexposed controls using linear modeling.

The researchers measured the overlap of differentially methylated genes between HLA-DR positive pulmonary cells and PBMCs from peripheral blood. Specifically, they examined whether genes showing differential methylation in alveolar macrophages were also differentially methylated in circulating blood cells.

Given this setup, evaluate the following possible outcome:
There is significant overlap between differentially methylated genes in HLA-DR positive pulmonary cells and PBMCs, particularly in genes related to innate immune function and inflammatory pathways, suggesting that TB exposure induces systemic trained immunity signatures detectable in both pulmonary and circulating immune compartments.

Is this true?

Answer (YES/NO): YES